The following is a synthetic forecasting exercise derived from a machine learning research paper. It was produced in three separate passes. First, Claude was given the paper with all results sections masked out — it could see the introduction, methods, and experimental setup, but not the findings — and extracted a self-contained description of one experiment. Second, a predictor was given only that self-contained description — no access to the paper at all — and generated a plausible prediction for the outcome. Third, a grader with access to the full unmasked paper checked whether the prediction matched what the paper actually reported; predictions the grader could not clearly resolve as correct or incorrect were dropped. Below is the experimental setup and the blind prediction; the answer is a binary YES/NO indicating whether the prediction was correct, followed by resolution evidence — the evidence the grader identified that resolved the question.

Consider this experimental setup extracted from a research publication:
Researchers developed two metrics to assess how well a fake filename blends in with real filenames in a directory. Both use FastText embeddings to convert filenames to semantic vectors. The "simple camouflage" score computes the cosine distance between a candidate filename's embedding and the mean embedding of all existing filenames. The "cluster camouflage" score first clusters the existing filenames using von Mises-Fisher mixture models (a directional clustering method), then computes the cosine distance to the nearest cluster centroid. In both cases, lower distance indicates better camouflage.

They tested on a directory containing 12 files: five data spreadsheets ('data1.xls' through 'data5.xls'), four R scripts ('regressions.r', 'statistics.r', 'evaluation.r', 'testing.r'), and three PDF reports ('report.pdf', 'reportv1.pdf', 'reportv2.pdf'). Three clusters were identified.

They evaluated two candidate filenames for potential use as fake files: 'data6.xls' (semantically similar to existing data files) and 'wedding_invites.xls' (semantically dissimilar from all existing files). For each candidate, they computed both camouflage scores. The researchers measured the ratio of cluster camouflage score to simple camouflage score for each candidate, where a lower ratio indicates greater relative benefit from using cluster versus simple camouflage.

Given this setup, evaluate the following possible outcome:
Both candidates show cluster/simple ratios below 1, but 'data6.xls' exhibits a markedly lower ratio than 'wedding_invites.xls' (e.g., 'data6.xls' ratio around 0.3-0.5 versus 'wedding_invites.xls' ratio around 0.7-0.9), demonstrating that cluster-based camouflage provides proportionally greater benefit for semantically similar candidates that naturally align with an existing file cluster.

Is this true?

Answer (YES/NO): YES